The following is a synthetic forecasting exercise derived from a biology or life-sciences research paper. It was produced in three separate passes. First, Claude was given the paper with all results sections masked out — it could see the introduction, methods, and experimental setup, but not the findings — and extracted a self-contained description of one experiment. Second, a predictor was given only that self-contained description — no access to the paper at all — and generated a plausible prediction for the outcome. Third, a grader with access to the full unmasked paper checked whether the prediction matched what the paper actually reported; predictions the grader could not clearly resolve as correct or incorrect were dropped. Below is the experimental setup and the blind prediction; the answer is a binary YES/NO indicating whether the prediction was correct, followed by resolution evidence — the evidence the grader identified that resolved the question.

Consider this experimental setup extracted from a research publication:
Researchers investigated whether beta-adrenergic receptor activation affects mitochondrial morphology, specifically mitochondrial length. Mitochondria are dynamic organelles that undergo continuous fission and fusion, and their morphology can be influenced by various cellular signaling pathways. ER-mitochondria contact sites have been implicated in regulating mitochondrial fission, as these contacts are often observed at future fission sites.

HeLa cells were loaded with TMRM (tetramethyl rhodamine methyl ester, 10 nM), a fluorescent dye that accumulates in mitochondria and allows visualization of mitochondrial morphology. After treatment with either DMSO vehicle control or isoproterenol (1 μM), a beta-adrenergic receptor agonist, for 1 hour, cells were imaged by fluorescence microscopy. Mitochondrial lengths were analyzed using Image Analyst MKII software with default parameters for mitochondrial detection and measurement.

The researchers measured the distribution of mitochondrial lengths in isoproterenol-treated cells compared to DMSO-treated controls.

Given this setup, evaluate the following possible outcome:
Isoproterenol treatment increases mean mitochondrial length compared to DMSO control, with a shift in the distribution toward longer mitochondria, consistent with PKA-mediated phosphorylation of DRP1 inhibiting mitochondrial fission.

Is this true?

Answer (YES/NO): NO